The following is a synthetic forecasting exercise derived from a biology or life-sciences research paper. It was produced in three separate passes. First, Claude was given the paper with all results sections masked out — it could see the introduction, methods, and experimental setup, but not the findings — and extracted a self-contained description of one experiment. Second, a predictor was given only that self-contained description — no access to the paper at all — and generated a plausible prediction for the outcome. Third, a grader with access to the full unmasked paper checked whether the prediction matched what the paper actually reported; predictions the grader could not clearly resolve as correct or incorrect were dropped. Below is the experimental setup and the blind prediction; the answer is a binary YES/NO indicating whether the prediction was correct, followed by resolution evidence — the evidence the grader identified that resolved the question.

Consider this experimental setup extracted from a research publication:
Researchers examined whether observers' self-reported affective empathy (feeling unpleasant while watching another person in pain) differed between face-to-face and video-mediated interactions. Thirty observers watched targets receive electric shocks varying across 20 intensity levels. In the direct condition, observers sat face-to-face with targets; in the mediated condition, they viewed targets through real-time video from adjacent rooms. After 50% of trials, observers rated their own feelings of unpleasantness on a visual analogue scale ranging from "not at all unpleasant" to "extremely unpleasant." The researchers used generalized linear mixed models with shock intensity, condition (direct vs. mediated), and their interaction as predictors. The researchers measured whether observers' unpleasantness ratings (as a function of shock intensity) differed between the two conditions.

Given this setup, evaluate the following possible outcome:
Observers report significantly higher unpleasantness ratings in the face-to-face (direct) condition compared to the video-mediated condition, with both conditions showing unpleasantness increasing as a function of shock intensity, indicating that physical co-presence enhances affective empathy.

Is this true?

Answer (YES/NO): YES